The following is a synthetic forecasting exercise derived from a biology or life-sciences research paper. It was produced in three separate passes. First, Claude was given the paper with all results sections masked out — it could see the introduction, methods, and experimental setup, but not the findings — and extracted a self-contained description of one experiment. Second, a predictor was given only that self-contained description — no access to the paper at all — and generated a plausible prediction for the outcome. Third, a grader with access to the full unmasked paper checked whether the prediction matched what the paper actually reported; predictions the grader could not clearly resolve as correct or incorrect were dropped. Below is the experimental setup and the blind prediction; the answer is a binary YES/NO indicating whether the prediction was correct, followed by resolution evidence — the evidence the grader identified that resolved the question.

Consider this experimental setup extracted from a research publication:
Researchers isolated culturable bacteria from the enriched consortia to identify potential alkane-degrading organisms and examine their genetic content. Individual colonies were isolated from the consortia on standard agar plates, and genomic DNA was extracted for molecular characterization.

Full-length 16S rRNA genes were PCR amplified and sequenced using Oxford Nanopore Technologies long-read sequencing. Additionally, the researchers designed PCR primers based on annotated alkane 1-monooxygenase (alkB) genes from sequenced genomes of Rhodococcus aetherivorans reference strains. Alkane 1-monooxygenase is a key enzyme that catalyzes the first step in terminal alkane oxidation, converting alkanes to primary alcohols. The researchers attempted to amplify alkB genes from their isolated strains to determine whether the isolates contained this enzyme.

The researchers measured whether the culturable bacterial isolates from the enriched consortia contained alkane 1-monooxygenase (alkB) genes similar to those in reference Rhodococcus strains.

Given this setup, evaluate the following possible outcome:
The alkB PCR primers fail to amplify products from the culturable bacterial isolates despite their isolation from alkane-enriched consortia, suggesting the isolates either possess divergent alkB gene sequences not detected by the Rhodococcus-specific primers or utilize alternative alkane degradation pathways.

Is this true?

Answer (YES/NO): NO